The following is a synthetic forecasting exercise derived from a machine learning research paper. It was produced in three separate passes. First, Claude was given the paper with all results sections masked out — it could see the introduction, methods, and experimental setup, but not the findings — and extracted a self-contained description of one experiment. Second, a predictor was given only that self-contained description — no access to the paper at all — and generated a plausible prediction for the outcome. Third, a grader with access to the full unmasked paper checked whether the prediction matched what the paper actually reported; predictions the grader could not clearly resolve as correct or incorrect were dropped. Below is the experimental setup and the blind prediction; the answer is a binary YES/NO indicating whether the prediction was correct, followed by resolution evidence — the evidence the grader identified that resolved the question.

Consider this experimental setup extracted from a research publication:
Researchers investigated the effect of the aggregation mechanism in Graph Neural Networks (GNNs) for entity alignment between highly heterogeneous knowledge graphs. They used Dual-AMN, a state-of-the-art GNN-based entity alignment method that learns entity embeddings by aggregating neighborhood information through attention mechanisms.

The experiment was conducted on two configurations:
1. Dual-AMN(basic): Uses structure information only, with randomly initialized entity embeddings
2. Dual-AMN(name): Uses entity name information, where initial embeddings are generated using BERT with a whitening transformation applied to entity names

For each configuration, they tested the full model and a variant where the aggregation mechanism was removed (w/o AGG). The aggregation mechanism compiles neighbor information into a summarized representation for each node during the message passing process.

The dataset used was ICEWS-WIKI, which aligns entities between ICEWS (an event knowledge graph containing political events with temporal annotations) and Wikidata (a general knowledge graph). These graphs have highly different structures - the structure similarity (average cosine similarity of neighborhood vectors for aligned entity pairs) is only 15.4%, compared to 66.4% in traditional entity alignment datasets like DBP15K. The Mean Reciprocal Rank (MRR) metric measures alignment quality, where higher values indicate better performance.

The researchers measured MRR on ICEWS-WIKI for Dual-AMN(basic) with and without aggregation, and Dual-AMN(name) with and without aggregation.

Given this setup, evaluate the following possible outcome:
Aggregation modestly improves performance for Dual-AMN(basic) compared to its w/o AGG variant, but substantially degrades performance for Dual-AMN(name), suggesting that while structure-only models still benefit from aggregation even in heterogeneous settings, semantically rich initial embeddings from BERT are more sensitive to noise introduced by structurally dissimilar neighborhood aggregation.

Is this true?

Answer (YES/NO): NO